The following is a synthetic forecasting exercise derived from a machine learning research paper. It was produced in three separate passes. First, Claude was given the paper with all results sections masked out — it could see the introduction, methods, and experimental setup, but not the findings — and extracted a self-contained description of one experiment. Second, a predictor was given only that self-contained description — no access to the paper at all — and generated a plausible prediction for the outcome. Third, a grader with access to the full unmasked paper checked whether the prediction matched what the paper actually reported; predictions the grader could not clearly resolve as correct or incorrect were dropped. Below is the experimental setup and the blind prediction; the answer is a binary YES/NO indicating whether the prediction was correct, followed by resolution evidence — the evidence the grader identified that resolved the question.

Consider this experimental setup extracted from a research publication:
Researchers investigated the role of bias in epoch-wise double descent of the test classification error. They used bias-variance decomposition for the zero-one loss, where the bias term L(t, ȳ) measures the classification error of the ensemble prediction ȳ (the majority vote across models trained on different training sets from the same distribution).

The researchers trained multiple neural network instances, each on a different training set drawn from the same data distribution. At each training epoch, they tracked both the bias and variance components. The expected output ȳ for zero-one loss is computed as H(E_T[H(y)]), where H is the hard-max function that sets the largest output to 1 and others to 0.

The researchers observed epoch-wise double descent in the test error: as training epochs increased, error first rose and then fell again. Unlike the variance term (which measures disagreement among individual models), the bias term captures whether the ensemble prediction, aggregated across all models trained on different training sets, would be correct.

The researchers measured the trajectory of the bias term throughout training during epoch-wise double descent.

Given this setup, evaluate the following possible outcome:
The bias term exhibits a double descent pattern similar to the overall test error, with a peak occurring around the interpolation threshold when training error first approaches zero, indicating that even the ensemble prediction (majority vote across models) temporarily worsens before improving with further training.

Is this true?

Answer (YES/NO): NO